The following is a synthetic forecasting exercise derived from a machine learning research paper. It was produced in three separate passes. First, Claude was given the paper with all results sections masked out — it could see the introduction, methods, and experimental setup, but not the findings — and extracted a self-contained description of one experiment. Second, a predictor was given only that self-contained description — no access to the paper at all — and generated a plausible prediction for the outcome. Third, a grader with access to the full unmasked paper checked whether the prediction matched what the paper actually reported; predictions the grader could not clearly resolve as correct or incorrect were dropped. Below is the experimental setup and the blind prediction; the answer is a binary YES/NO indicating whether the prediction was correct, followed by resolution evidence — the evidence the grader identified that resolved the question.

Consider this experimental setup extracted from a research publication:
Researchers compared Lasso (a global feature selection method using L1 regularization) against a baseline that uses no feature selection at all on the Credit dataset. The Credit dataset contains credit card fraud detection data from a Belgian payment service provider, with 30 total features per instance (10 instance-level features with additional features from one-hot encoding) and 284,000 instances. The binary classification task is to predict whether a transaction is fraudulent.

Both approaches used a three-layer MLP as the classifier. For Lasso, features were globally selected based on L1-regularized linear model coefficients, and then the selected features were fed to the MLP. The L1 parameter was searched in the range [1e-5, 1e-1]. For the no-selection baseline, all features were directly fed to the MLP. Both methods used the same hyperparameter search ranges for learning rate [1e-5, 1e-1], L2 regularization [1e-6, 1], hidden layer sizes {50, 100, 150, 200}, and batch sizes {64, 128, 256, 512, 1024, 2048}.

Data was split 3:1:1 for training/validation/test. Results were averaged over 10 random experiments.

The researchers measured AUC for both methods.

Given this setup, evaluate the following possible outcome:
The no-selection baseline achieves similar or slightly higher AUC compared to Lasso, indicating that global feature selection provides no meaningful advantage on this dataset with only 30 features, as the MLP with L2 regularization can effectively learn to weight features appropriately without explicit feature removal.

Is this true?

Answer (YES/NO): NO